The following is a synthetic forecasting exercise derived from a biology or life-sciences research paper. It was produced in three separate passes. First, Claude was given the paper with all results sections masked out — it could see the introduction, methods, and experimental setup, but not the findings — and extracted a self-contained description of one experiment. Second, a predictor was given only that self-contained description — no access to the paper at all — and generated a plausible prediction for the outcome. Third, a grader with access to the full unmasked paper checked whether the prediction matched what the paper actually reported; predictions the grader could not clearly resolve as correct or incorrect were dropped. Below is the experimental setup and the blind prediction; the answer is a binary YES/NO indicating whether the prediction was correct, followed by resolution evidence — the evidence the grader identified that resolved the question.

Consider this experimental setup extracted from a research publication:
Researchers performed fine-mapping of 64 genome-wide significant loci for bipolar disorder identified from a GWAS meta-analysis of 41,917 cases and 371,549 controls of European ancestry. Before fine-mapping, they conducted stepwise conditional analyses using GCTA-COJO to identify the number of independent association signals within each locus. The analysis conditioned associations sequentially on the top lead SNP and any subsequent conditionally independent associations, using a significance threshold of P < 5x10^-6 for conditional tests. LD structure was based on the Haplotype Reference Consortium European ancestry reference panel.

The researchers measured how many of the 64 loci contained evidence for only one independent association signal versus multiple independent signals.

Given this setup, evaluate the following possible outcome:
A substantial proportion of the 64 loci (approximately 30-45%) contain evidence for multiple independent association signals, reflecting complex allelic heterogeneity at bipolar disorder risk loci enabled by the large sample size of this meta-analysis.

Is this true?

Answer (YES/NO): NO